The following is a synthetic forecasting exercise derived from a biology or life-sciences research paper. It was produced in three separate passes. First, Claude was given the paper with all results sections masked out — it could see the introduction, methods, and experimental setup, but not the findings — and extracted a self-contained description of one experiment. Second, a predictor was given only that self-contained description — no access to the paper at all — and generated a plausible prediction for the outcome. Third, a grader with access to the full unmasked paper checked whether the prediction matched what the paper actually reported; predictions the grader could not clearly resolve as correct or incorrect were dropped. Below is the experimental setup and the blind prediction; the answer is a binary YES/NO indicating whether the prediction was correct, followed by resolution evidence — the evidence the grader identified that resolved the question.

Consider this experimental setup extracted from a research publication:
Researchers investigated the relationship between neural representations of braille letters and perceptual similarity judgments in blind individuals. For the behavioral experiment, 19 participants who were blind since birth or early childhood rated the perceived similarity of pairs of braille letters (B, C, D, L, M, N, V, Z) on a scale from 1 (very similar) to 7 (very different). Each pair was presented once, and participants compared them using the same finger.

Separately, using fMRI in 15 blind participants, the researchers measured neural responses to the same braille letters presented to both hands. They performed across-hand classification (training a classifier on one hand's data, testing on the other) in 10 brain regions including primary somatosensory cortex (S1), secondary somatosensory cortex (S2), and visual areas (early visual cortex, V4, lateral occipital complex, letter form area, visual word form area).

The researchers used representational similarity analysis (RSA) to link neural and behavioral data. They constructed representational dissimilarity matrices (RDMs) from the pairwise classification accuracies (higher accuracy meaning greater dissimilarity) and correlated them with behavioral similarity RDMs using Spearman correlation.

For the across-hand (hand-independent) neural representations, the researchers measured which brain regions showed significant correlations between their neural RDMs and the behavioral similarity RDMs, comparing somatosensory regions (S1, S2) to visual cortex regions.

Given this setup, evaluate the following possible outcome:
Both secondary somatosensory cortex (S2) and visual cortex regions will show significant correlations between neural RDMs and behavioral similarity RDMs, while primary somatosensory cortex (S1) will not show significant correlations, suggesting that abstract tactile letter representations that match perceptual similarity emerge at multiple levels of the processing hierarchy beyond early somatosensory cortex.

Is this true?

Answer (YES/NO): NO